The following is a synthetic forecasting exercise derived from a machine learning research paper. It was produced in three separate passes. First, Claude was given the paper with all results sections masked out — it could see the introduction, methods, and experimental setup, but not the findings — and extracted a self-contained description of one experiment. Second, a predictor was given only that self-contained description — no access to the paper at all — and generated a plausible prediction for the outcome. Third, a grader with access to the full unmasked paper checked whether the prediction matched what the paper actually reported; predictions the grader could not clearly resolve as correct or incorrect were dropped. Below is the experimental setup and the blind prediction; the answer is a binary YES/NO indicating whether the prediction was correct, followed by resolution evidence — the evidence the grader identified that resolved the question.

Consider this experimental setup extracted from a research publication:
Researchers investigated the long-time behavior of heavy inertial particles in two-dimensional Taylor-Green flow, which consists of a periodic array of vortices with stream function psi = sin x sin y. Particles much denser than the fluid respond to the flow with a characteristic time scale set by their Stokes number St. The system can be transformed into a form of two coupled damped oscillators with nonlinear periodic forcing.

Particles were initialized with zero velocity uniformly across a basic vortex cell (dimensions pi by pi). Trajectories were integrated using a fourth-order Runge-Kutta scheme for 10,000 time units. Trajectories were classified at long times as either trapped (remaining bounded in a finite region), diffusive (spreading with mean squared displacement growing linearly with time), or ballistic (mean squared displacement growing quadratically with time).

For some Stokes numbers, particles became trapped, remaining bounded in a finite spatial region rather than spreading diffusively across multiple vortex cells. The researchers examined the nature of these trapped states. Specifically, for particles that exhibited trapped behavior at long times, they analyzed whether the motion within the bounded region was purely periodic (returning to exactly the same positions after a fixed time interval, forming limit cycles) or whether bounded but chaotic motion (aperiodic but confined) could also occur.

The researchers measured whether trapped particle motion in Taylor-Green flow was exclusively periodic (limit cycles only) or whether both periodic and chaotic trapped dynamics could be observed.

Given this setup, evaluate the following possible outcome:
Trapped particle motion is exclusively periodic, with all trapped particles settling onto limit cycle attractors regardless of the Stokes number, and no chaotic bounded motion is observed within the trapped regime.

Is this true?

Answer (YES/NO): NO